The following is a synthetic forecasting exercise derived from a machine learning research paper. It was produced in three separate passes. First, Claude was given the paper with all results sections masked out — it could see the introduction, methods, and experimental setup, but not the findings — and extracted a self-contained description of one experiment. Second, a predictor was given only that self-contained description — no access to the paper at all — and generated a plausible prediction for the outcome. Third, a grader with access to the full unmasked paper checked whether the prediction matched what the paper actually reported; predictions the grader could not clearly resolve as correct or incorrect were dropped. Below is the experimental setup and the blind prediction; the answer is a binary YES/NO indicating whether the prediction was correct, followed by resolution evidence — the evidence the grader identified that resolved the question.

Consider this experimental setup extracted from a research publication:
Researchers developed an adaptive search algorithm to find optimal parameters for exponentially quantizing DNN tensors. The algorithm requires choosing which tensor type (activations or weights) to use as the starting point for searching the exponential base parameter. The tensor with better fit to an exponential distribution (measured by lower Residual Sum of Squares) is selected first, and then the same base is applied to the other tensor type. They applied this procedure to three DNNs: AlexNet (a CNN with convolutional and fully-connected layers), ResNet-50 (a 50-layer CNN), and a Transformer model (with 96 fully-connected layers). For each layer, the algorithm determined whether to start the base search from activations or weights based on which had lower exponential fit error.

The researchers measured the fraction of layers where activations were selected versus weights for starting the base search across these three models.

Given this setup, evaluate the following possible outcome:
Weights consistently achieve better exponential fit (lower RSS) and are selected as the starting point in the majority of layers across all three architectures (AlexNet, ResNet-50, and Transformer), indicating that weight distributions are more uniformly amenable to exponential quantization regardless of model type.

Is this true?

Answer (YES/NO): NO